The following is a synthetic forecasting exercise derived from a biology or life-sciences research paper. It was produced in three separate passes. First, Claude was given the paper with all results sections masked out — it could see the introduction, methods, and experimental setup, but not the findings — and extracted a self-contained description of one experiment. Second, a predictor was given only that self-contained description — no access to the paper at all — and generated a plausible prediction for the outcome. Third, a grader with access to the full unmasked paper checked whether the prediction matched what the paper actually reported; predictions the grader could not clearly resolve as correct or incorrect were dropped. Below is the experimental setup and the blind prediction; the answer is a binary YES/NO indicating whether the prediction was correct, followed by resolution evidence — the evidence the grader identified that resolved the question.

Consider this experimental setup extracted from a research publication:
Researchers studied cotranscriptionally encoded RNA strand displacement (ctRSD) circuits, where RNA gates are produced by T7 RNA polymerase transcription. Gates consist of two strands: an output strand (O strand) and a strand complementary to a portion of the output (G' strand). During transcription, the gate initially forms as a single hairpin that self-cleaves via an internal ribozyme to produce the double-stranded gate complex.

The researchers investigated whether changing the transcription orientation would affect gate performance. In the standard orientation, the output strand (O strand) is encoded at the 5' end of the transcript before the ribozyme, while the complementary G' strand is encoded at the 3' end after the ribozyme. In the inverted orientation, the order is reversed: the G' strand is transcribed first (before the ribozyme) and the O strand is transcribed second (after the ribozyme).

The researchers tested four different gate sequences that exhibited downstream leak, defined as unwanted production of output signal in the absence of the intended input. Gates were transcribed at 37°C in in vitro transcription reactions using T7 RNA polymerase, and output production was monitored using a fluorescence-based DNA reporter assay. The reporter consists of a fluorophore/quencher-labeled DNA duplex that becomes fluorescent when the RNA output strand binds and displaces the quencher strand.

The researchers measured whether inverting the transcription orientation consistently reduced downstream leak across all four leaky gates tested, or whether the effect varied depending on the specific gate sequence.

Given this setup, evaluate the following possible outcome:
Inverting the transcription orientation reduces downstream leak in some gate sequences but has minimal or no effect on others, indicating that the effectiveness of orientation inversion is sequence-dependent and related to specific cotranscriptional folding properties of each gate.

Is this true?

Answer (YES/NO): YES